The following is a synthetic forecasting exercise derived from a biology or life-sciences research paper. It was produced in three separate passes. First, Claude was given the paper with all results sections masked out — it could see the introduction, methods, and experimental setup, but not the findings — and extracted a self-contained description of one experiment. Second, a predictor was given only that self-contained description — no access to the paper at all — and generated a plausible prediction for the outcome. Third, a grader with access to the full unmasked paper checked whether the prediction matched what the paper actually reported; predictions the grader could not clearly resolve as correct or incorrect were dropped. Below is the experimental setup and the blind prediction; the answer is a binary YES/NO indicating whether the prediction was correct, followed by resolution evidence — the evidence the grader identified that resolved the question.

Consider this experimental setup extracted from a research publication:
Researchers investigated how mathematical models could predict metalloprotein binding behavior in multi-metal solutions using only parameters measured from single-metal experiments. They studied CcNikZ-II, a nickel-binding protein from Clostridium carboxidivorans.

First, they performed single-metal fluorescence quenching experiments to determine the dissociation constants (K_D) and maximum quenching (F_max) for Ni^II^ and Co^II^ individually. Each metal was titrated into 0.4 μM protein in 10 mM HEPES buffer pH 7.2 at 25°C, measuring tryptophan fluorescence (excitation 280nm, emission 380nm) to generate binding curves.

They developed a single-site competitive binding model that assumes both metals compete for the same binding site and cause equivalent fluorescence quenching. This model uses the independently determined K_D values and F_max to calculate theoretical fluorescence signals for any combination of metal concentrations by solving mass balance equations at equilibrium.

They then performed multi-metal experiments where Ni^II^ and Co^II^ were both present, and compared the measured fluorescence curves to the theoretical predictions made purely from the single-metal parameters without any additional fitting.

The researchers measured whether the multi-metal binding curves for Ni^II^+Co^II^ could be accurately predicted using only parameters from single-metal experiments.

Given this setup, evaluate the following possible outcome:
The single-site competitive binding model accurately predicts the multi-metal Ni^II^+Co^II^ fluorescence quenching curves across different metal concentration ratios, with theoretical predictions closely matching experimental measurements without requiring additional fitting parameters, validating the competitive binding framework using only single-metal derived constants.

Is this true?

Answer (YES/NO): YES